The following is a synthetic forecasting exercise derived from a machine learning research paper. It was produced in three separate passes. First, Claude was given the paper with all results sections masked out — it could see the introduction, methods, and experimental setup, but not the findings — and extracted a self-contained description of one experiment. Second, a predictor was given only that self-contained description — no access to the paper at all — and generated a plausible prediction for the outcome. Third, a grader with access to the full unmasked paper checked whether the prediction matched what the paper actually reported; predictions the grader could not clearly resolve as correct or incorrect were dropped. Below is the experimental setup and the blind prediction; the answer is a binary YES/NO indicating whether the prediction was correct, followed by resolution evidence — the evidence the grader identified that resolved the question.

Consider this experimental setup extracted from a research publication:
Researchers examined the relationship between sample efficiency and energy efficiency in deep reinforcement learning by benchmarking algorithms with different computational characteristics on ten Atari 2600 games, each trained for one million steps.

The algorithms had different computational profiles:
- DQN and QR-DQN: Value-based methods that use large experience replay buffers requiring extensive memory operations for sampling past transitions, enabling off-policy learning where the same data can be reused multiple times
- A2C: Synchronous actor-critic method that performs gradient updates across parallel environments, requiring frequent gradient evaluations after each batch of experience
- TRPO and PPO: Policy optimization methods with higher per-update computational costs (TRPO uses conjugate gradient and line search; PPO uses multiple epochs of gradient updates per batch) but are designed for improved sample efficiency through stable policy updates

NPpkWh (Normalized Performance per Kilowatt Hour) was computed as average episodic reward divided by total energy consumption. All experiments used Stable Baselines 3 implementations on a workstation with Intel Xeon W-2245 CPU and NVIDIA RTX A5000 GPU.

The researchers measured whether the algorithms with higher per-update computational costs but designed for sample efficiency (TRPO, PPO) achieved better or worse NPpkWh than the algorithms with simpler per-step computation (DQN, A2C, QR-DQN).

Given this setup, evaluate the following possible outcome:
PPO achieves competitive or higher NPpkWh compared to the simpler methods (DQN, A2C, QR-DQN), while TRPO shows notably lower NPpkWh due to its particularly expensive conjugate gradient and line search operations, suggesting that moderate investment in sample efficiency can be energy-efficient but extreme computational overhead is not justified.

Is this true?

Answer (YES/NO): NO